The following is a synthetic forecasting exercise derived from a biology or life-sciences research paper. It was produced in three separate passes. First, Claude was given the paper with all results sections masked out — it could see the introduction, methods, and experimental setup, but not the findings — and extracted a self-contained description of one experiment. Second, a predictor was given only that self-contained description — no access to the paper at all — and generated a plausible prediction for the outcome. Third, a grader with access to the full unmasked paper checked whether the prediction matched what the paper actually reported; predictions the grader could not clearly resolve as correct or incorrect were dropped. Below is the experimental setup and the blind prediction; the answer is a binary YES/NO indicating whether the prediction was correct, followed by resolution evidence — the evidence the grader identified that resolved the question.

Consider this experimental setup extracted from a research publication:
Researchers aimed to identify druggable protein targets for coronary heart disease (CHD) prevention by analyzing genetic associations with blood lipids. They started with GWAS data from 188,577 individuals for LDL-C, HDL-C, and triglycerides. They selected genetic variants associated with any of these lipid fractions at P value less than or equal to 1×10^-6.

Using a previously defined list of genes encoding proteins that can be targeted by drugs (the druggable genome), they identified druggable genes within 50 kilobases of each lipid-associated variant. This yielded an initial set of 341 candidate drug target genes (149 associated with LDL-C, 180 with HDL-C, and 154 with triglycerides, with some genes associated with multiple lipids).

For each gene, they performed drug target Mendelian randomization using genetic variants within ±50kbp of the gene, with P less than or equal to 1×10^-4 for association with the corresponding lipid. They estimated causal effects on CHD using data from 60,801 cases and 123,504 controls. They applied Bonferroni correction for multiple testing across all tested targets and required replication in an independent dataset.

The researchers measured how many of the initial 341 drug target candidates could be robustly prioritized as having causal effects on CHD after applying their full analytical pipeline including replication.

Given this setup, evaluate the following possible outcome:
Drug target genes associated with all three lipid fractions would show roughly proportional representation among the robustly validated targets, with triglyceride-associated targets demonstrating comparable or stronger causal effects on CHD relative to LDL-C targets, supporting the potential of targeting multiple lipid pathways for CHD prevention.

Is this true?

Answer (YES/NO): NO